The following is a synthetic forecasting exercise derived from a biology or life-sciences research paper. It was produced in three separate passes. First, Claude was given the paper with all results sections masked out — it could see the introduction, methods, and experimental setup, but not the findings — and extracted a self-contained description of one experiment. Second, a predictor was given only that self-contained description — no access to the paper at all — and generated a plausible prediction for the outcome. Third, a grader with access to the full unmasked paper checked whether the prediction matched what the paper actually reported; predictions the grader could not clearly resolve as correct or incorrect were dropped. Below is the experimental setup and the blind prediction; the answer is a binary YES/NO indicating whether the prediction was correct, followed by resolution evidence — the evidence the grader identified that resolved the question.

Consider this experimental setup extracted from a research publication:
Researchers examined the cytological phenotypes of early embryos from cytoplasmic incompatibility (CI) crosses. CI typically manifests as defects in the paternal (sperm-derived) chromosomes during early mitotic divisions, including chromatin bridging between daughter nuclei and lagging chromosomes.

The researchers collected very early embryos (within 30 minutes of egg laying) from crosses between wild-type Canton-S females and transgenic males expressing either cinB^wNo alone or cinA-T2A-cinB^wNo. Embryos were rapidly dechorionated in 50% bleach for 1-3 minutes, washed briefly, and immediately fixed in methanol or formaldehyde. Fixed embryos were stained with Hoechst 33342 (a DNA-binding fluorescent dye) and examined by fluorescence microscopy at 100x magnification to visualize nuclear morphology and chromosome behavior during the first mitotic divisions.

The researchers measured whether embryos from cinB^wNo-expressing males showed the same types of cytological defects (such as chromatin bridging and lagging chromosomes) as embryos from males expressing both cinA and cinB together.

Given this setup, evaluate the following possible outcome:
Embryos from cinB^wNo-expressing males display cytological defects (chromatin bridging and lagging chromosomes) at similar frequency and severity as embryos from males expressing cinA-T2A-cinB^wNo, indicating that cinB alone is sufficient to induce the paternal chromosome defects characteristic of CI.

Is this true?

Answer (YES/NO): YES